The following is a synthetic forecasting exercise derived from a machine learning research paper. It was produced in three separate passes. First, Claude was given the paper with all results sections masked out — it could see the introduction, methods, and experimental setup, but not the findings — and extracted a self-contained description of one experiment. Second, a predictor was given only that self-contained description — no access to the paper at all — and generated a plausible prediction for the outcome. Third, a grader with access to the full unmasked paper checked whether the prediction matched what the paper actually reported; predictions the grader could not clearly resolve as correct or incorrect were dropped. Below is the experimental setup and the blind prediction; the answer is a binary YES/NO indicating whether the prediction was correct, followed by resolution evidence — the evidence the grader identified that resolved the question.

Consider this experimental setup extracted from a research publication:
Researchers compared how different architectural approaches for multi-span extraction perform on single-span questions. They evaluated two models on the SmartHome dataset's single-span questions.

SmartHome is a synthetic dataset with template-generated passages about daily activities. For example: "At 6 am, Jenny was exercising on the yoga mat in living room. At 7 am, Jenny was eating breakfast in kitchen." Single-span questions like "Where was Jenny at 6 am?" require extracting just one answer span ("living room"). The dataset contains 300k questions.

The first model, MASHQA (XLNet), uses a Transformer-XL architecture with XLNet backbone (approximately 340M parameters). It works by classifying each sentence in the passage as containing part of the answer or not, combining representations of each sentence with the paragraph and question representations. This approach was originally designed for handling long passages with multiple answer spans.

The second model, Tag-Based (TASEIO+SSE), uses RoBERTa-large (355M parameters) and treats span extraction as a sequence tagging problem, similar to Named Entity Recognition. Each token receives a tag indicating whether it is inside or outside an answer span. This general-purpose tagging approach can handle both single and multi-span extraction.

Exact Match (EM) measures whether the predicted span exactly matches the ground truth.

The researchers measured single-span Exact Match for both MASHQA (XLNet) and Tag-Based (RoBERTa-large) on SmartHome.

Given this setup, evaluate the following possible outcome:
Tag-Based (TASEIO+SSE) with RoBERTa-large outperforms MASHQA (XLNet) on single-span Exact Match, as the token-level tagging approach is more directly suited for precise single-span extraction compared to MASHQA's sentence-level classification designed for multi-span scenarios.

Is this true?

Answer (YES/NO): YES